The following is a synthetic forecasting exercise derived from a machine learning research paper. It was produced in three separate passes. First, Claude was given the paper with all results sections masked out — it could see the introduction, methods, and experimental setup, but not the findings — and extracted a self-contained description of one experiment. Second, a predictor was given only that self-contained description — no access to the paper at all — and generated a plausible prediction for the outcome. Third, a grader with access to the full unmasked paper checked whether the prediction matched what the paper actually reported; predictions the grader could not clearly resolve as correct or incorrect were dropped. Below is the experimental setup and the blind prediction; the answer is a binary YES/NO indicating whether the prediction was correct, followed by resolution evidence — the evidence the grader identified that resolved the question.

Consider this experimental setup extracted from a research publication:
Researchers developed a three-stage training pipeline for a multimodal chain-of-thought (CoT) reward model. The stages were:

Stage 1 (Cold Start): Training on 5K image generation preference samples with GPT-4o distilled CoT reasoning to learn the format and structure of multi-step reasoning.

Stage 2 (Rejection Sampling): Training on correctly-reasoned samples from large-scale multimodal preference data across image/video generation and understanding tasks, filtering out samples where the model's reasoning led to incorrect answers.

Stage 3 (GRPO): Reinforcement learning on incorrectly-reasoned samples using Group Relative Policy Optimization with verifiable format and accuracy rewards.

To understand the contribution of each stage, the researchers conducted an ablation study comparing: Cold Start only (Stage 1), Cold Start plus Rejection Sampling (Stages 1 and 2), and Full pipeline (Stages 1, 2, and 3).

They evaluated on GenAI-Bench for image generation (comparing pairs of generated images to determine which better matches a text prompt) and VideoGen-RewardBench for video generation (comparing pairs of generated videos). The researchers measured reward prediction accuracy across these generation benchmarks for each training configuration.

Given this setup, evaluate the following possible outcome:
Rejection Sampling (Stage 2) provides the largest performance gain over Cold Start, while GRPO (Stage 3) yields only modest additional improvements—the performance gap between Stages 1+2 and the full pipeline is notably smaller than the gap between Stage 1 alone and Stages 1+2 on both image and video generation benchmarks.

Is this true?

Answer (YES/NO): NO